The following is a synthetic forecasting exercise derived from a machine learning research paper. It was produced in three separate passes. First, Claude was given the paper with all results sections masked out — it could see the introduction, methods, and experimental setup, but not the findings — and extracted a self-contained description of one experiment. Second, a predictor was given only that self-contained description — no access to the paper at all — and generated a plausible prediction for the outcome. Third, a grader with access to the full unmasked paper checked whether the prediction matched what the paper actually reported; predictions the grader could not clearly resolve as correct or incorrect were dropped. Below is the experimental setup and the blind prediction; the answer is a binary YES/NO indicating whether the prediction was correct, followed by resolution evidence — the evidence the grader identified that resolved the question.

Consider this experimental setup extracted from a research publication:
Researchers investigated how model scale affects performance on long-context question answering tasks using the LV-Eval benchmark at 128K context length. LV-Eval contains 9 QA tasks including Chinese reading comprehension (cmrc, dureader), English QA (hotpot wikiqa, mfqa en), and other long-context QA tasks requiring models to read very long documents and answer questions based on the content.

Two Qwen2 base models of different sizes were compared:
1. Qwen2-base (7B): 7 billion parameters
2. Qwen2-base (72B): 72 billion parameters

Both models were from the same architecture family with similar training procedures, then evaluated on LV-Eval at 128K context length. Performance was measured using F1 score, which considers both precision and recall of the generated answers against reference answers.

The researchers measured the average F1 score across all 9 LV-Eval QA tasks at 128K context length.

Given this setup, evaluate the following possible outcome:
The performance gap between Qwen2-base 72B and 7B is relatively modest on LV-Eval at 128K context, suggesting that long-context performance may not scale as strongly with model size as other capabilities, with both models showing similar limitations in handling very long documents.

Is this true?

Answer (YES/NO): YES